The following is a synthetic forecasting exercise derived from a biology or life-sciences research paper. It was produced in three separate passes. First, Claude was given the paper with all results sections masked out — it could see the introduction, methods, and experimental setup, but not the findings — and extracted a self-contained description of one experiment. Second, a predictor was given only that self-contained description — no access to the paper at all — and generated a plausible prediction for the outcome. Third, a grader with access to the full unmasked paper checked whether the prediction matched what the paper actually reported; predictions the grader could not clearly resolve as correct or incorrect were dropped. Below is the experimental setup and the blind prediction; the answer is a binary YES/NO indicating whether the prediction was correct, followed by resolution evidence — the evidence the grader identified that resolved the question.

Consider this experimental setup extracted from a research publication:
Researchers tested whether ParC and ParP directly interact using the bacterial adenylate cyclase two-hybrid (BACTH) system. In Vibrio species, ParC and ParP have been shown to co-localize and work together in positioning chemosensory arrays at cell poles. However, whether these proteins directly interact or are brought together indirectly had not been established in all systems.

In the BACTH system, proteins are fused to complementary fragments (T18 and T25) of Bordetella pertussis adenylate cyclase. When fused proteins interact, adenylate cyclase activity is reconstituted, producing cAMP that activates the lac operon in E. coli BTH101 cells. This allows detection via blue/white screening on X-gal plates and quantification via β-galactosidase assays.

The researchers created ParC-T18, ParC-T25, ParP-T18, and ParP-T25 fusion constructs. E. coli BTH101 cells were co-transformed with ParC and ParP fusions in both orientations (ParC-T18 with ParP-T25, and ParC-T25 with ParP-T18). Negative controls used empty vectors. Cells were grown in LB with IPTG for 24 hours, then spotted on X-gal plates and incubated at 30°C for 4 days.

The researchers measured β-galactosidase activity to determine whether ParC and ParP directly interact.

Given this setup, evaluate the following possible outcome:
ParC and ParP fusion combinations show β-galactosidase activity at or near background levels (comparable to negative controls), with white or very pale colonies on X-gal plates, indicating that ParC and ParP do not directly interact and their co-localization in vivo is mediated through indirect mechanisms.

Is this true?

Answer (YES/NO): NO